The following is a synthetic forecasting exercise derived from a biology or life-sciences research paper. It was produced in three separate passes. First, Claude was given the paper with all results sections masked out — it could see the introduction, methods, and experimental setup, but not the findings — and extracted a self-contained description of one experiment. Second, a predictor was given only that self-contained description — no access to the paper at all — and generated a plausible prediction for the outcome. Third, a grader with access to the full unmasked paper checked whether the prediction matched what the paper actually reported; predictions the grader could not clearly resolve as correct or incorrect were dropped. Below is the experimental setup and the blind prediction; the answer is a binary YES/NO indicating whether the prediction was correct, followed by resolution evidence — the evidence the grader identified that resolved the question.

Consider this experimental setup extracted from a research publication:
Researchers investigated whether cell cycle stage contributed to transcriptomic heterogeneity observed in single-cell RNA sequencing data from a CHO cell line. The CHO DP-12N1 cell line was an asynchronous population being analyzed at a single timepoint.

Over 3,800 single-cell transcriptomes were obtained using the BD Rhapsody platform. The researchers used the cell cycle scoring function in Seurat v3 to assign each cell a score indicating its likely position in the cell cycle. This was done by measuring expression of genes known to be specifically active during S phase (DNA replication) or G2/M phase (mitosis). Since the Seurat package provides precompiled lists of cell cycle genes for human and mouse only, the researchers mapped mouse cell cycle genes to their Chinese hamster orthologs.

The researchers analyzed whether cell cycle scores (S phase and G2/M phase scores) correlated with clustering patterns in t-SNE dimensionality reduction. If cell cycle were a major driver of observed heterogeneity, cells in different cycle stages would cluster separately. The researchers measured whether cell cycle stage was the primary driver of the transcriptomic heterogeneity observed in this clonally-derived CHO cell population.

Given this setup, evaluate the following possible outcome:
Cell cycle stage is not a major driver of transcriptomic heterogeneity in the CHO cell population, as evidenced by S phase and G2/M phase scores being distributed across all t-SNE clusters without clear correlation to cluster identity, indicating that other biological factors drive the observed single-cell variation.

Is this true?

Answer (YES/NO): YES